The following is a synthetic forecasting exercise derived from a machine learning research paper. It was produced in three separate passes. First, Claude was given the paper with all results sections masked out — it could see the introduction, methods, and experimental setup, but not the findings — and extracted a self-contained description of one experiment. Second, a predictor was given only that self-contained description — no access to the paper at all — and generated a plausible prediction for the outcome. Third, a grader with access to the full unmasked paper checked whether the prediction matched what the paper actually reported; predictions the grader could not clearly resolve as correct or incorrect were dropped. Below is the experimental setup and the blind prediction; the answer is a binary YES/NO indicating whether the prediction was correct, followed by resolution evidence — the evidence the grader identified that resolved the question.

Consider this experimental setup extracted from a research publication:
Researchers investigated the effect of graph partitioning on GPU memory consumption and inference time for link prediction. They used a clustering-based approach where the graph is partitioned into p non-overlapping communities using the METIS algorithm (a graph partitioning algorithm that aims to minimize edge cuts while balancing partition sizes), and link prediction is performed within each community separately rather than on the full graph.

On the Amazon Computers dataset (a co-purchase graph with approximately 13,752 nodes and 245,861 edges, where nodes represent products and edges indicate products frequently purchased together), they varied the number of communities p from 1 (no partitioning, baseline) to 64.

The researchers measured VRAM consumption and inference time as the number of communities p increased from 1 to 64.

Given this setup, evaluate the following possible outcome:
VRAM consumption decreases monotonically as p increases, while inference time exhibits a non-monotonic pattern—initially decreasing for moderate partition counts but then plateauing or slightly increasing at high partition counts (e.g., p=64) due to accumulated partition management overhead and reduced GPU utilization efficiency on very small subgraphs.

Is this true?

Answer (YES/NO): NO